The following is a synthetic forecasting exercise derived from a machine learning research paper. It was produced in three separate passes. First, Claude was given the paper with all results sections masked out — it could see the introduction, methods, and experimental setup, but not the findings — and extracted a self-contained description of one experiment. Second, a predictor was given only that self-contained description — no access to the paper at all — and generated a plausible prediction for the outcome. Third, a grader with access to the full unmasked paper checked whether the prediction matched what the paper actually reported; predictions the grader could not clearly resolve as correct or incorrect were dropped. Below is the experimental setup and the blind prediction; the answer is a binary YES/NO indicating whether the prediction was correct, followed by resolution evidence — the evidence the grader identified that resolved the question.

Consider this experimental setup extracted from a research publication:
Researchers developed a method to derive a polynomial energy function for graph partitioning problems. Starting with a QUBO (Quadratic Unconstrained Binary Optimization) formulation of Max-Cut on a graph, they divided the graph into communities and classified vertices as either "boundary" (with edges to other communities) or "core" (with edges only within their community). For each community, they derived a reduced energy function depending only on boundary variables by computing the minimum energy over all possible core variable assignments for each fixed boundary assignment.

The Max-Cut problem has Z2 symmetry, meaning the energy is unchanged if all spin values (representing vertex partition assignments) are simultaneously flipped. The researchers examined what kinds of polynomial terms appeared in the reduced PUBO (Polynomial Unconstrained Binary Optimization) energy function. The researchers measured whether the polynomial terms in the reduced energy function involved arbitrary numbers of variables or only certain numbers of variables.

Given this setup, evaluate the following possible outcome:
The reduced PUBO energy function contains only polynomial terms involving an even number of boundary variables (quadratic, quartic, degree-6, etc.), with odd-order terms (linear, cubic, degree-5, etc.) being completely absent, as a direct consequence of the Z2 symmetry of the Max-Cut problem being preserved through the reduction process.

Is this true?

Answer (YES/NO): YES